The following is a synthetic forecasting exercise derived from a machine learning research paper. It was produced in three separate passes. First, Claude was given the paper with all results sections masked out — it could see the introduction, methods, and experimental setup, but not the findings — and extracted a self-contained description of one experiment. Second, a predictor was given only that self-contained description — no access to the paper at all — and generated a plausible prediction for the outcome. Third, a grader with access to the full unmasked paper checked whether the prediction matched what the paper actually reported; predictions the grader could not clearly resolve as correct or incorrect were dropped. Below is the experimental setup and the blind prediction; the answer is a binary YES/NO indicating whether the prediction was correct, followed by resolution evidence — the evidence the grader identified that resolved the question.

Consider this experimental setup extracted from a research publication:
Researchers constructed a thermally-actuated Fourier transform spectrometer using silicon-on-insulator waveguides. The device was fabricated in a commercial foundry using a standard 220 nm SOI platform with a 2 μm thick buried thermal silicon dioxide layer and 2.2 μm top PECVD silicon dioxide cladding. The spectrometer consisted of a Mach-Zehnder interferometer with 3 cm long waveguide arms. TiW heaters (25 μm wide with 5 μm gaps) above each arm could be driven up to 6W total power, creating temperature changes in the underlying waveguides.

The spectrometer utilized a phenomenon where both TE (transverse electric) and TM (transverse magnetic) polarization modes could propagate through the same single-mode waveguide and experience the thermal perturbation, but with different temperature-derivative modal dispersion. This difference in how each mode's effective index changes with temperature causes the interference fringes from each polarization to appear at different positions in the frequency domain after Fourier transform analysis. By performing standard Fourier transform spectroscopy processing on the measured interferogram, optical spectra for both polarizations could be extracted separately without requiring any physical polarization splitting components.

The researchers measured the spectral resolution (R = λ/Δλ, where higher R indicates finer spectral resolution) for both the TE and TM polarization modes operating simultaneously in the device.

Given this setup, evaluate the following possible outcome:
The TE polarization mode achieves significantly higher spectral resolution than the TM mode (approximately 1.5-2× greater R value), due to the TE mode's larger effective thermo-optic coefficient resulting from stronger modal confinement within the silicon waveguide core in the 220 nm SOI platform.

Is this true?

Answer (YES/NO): NO